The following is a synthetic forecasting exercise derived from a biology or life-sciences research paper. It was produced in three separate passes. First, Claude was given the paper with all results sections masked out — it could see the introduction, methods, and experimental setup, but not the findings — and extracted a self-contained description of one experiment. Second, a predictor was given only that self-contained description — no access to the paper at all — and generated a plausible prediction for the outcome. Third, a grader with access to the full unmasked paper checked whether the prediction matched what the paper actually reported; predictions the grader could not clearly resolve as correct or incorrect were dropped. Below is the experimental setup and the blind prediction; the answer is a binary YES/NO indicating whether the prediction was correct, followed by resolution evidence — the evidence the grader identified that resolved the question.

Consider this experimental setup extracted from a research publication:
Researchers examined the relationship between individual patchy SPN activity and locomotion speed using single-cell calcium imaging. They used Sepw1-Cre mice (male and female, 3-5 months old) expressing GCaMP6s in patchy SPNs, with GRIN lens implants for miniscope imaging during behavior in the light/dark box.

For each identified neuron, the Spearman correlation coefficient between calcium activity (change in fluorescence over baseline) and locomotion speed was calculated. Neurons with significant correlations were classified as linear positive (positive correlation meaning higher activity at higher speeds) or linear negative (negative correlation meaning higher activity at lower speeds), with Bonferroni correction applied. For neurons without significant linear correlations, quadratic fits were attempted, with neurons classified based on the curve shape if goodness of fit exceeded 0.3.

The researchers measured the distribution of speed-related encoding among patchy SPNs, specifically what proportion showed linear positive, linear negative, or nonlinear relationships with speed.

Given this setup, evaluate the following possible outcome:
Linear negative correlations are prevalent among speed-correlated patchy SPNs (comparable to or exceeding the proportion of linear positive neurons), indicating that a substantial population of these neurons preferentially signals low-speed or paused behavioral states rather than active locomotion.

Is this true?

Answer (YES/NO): NO